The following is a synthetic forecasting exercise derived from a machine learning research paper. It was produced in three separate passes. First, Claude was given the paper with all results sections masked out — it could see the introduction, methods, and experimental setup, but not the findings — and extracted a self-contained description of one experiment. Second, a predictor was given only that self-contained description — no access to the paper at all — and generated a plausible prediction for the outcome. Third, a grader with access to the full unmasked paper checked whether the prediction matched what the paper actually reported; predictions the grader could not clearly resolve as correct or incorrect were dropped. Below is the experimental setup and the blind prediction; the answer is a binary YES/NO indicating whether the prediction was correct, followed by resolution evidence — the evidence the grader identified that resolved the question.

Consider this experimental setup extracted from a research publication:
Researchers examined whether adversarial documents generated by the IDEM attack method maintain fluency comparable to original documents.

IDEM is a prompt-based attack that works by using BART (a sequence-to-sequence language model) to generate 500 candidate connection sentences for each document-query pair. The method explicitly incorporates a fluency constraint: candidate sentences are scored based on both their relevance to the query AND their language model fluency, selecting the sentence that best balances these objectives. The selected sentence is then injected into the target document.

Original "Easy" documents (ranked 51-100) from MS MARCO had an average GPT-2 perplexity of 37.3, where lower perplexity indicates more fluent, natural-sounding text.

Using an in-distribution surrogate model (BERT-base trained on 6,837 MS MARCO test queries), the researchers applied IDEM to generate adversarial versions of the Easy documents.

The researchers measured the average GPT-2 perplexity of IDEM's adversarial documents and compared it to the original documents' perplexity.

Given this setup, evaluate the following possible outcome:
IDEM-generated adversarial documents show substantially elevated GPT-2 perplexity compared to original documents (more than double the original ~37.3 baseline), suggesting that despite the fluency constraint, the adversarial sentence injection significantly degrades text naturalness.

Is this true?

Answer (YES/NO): NO